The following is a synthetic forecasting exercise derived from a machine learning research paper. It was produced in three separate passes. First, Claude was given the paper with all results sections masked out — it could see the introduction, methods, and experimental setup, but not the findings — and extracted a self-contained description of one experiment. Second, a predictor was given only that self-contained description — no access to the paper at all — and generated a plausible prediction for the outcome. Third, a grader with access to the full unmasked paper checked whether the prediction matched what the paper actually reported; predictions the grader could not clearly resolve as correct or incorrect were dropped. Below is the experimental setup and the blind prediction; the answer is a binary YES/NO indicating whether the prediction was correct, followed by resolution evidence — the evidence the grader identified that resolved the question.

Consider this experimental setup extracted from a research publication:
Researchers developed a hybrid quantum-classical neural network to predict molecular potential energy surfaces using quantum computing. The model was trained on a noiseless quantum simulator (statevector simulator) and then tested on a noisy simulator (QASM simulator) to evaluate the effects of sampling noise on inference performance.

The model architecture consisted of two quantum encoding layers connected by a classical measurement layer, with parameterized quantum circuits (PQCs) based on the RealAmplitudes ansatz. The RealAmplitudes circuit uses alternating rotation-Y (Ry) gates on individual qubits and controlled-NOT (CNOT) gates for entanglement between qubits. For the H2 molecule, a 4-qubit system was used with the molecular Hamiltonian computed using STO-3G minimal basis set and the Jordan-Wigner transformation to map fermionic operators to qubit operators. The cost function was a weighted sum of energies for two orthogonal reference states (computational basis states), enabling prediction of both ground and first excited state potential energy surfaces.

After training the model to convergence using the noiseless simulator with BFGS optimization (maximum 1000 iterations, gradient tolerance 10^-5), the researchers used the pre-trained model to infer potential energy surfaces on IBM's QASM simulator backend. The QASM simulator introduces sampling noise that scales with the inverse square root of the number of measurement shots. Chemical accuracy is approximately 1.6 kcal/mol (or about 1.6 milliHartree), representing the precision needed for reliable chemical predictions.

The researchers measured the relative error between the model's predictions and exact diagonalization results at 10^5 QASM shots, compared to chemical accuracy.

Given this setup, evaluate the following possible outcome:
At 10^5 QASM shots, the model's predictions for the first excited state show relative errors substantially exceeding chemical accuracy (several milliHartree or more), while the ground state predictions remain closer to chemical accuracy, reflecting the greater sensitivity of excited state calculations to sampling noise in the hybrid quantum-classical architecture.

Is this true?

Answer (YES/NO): NO